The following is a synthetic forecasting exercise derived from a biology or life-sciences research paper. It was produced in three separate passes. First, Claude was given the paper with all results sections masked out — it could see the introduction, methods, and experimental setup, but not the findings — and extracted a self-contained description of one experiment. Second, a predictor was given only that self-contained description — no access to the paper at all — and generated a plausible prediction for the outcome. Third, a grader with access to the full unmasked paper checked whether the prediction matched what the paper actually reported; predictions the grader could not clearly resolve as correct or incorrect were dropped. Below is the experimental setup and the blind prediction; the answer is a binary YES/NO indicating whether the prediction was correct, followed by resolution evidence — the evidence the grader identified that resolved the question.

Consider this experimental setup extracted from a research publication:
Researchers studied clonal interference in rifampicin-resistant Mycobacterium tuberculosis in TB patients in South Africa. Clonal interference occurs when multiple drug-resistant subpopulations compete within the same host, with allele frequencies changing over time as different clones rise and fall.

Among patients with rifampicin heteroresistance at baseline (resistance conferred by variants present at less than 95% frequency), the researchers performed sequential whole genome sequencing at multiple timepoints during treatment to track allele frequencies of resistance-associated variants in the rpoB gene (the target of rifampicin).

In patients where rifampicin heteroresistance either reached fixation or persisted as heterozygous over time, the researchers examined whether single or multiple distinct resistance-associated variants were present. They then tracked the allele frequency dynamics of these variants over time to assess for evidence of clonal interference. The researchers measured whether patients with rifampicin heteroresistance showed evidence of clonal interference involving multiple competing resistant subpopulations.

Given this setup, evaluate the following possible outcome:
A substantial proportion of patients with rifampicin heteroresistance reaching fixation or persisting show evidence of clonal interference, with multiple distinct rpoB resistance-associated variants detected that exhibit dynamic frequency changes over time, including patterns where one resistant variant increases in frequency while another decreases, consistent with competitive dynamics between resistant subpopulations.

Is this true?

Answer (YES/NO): YES